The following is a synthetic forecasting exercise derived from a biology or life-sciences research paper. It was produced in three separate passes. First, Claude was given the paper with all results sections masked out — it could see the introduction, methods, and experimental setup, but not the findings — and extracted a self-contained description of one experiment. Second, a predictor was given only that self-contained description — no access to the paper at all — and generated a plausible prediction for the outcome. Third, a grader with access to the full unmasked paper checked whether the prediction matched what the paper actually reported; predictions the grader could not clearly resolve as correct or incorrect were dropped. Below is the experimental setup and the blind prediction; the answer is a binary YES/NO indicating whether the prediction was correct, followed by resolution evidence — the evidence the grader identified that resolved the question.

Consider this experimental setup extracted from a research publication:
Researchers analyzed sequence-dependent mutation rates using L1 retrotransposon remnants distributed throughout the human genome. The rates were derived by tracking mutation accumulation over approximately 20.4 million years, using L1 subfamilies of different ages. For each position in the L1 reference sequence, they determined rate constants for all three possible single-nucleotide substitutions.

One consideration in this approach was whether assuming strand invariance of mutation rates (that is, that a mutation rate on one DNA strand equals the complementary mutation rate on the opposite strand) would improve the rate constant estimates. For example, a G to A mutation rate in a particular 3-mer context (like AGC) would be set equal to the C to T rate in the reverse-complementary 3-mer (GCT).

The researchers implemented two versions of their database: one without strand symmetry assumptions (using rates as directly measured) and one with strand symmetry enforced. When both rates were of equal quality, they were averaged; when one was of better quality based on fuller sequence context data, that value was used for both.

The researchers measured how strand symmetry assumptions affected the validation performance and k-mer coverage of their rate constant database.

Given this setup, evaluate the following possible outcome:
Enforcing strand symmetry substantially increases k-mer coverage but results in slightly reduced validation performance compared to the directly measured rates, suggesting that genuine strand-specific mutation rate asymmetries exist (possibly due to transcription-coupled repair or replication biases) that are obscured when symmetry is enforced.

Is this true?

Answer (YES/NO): NO